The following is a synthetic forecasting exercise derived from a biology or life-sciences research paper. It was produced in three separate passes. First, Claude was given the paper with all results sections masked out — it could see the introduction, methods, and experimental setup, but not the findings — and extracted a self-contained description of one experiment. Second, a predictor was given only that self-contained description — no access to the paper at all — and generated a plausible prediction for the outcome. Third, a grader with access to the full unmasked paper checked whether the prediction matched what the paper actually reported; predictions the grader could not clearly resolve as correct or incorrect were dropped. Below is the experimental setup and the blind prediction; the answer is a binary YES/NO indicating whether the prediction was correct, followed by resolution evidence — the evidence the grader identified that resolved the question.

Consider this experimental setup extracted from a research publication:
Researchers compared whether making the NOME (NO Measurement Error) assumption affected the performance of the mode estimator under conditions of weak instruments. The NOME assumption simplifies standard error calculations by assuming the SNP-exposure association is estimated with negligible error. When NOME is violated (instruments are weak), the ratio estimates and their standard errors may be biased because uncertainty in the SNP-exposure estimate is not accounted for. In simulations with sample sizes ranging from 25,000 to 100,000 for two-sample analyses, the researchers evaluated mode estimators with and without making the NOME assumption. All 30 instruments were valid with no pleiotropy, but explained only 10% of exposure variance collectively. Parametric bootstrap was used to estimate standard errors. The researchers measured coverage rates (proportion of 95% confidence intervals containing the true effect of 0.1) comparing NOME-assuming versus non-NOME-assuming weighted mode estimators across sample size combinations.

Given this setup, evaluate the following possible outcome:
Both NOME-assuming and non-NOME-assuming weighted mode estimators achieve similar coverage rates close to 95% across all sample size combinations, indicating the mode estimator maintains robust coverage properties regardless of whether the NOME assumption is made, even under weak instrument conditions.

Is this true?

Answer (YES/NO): NO